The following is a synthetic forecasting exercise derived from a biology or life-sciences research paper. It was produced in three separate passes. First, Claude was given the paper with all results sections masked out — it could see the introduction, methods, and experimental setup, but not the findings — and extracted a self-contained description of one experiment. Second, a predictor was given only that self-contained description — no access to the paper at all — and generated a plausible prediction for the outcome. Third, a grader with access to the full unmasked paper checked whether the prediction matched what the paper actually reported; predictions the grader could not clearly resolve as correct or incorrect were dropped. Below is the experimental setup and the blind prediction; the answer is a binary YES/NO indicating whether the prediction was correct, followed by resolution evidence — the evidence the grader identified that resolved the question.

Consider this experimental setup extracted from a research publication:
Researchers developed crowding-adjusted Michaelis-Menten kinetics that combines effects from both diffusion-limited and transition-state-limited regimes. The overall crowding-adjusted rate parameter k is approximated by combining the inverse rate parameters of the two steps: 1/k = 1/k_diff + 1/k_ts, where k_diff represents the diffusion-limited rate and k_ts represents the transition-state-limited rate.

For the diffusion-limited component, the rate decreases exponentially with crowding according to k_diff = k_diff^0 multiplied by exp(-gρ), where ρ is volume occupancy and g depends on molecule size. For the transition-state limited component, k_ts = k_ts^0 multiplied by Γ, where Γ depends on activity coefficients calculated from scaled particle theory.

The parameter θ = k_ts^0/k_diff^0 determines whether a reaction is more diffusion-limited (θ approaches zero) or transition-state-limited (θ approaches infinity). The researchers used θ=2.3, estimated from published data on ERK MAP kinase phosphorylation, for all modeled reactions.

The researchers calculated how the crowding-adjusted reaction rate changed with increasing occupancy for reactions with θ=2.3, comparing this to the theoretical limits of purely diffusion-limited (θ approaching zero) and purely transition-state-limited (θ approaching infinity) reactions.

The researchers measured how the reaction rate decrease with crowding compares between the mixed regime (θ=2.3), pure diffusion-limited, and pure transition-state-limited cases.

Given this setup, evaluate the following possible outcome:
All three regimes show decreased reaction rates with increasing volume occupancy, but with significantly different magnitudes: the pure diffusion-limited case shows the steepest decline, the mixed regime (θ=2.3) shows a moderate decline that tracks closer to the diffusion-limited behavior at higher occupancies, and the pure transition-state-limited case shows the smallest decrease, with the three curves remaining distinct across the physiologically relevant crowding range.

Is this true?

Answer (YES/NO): NO